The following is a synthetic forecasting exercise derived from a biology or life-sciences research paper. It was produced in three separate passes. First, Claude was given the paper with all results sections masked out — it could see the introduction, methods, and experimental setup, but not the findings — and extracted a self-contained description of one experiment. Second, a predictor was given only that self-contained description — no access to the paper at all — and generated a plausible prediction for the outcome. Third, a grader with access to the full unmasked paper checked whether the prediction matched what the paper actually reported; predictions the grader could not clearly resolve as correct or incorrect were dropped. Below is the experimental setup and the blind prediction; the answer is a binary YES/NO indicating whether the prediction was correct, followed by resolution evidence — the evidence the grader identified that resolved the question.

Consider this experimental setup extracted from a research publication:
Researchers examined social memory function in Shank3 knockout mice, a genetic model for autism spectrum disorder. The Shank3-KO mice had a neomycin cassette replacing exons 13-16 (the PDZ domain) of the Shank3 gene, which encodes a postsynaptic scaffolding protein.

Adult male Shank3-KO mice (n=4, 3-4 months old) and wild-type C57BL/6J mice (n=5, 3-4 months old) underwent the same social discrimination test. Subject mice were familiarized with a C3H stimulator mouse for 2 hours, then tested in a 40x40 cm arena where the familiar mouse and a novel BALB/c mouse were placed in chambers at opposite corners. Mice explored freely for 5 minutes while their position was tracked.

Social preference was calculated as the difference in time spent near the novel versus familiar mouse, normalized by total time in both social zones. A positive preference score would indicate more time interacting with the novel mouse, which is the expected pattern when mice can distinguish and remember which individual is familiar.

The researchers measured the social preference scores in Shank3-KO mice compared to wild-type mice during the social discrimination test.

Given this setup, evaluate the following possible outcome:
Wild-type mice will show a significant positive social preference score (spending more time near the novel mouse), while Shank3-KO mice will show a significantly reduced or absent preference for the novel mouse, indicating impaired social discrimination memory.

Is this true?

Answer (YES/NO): YES